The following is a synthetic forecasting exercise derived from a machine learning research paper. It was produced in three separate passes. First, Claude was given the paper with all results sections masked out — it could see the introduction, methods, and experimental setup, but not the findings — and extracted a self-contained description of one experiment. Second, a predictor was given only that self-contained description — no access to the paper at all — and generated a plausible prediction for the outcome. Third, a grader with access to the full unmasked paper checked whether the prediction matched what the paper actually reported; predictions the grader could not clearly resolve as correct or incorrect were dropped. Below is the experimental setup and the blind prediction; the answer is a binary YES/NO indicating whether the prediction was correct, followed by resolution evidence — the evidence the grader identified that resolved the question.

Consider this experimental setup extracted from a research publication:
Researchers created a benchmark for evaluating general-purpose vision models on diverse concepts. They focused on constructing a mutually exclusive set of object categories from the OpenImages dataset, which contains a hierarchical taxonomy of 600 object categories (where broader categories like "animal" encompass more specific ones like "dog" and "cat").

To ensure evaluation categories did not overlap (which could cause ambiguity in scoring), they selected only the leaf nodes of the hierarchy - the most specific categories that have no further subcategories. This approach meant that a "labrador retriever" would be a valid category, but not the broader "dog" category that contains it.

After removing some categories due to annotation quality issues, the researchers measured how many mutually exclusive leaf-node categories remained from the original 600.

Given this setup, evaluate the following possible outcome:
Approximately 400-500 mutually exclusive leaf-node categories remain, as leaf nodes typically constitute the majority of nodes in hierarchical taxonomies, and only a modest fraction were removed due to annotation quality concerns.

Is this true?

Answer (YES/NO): YES